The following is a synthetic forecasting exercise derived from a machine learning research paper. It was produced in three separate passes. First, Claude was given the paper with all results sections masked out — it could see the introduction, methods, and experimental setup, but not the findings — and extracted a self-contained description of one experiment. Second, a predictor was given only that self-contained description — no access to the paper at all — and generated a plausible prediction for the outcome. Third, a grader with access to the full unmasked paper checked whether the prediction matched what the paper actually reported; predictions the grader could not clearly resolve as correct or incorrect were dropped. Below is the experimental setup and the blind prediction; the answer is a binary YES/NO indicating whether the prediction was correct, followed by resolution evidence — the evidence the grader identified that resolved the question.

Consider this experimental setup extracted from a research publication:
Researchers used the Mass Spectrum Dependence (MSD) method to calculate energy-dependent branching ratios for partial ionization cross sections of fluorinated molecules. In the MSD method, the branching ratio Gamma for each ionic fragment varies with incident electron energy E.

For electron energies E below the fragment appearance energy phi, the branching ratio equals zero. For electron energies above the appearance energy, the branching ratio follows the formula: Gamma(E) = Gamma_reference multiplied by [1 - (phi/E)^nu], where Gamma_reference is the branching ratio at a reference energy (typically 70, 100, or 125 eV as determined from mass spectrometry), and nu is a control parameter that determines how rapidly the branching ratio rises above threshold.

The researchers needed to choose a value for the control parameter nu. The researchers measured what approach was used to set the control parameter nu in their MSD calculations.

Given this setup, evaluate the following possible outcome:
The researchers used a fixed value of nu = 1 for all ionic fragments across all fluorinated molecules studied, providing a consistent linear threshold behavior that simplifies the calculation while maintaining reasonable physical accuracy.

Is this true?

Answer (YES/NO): NO